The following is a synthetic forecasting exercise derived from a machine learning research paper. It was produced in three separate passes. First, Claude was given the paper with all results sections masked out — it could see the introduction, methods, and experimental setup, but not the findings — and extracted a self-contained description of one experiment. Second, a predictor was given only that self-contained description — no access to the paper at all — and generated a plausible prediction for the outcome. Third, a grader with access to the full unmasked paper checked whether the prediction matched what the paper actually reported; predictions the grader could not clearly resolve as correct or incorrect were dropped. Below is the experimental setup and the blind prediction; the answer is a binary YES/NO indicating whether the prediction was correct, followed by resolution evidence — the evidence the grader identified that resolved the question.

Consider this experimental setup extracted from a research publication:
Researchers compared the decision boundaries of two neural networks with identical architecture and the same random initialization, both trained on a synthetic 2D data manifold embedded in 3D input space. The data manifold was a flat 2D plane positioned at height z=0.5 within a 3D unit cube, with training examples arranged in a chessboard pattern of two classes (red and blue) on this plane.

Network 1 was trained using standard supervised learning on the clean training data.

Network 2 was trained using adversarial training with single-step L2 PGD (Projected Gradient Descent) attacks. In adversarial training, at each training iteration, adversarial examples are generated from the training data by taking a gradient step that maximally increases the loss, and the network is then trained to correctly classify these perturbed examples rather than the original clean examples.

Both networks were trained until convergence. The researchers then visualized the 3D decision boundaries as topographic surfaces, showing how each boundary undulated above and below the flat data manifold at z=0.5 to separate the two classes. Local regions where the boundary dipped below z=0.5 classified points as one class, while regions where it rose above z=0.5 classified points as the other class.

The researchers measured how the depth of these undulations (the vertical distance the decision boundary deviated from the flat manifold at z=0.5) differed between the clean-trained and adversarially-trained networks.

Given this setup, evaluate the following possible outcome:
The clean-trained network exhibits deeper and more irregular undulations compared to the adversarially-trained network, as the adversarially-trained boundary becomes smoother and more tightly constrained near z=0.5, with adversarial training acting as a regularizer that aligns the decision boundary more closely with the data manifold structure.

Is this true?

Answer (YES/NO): NO